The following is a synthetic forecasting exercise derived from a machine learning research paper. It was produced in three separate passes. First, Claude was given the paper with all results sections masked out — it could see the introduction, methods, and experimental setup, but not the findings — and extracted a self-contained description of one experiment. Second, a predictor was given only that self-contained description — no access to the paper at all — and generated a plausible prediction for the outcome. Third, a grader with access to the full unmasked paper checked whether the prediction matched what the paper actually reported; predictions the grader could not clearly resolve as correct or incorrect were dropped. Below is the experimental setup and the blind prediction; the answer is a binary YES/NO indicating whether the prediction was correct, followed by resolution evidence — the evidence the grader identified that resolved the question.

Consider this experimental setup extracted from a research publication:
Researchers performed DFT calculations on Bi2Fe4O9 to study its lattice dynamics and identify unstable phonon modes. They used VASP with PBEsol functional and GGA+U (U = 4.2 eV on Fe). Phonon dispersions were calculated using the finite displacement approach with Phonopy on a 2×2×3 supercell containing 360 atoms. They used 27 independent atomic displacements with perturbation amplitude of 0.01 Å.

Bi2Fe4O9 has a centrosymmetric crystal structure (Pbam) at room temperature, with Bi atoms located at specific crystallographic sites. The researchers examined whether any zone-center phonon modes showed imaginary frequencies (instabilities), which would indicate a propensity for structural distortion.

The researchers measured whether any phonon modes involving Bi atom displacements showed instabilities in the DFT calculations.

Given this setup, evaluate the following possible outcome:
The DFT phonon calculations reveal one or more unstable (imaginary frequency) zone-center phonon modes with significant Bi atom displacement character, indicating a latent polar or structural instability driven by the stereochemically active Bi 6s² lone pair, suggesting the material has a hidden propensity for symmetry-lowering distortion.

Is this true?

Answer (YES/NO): YES